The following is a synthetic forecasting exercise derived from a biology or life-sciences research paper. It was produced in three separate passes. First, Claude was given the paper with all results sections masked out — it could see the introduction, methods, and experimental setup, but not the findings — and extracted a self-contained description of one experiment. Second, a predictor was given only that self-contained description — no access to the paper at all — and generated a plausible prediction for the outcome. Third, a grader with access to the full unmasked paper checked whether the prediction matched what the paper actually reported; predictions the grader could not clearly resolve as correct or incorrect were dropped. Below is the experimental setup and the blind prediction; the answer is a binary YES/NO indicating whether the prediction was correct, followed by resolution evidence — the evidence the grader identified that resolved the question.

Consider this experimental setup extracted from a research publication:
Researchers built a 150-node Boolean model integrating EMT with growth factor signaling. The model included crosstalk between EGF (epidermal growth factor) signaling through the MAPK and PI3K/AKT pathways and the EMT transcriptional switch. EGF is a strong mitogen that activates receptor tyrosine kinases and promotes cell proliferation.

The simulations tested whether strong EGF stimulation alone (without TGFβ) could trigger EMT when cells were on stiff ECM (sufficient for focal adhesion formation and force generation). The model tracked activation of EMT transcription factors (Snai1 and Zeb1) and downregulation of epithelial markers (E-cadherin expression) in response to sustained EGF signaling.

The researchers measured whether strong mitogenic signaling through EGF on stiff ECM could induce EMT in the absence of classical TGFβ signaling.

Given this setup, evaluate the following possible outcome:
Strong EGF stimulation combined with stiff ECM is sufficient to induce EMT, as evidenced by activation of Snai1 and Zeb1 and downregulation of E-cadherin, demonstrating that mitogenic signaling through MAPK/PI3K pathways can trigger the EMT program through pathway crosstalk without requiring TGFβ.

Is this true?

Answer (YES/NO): YES